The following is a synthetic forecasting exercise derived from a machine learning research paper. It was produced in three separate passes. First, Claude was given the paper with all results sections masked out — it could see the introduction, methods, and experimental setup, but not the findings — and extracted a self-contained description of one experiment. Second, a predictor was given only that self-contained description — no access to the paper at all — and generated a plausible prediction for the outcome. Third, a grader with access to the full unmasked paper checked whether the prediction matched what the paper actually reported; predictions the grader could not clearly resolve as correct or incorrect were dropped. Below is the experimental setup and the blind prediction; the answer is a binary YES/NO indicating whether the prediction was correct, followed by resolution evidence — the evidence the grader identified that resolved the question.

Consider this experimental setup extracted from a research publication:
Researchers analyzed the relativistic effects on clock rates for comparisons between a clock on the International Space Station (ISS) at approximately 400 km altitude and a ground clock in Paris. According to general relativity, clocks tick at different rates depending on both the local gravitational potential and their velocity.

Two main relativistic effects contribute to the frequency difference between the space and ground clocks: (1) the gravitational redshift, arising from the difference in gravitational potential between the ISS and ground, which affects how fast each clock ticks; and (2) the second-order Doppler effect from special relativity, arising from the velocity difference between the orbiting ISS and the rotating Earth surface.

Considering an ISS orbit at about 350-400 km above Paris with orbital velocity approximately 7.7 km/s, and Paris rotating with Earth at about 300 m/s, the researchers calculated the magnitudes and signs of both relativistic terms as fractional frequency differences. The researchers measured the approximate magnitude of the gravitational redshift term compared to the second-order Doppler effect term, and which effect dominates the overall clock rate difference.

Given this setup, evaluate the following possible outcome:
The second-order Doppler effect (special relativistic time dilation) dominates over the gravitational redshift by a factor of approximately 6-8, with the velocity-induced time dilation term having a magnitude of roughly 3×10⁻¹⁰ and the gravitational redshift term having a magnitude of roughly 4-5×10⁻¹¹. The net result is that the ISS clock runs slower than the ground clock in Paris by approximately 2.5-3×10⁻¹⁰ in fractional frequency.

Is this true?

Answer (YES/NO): NO